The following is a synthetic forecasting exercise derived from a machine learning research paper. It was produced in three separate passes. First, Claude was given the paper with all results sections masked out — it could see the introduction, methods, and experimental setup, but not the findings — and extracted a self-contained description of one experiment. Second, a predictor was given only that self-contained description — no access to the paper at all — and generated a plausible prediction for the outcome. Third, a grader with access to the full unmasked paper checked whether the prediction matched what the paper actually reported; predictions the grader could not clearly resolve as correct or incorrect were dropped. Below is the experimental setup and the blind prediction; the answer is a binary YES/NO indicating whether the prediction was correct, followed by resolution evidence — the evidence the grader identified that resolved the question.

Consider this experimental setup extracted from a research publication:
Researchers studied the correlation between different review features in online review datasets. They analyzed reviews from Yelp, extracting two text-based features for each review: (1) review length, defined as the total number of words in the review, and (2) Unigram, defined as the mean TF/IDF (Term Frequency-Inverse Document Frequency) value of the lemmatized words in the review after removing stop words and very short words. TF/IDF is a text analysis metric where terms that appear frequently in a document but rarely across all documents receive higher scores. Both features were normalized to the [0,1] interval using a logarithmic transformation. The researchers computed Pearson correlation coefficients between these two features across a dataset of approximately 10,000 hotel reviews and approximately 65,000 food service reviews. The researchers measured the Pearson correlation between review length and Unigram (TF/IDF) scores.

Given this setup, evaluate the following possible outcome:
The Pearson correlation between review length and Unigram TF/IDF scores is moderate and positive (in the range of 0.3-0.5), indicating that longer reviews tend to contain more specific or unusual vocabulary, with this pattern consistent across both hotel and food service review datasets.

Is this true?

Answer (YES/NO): NO